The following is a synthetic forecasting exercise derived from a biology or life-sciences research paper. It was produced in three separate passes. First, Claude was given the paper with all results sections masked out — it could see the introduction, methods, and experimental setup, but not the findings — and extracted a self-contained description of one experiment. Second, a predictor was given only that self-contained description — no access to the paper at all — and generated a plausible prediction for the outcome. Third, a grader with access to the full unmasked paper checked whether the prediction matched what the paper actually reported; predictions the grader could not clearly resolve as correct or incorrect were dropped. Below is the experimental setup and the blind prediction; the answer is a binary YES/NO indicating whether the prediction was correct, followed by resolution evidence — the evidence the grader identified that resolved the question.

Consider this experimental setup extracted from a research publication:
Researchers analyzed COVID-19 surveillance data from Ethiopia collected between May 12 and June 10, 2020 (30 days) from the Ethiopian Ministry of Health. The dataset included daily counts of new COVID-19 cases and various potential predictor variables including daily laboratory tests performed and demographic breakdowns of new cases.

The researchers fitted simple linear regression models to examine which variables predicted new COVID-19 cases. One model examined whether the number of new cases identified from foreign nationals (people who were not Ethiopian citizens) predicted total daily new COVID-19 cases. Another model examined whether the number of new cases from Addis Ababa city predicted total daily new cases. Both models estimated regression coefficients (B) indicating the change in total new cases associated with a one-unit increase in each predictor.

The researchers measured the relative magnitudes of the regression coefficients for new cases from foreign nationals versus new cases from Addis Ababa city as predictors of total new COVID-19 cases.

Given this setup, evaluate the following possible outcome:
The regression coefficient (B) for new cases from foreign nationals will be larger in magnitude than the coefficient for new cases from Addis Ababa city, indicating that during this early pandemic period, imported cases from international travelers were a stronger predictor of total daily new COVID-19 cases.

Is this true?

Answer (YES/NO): YES